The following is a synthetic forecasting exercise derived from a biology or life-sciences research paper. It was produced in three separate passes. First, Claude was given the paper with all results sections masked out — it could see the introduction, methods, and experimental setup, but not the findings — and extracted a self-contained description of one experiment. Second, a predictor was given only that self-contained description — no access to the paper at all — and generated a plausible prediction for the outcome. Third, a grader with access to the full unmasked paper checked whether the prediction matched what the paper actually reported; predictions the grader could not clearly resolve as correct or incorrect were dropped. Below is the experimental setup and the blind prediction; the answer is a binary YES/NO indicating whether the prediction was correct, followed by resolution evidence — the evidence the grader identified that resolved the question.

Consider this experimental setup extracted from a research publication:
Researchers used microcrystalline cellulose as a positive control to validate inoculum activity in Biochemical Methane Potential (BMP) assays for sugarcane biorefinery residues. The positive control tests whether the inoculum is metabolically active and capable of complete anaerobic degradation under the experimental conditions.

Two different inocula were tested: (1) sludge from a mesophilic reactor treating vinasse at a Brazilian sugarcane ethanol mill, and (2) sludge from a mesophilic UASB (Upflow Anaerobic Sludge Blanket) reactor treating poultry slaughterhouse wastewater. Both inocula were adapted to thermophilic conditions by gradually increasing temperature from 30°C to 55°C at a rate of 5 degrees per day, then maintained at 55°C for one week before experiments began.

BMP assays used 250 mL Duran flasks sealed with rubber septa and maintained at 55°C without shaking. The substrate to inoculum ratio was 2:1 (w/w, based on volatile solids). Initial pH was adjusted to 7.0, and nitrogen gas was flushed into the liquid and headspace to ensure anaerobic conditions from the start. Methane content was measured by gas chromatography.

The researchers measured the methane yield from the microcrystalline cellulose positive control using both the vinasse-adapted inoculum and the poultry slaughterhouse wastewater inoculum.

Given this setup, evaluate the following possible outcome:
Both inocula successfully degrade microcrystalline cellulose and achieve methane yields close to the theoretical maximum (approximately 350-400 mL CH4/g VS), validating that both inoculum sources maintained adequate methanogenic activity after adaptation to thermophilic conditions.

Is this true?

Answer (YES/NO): NO